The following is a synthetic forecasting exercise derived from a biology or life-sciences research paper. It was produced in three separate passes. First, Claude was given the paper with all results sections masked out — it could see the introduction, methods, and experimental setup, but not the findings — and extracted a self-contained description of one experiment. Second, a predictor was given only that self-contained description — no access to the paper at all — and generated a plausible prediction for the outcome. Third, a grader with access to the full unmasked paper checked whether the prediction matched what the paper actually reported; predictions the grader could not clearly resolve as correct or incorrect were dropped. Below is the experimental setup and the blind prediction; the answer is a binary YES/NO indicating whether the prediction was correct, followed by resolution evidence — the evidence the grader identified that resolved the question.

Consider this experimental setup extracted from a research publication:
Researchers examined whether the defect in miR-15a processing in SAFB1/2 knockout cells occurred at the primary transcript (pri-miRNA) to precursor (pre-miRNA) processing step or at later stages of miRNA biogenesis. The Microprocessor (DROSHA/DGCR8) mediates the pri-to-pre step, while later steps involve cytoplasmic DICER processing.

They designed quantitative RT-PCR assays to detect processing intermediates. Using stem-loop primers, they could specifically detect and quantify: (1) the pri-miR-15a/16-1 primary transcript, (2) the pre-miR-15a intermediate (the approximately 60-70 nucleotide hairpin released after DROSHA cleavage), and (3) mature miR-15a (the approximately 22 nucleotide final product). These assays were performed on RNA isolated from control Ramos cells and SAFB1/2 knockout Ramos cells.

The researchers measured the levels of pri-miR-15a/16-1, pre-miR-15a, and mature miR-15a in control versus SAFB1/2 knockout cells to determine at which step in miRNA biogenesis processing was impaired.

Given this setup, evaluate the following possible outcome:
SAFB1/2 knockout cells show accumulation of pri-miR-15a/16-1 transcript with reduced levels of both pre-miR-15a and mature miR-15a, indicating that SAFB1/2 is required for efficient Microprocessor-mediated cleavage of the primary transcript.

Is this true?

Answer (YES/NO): NO